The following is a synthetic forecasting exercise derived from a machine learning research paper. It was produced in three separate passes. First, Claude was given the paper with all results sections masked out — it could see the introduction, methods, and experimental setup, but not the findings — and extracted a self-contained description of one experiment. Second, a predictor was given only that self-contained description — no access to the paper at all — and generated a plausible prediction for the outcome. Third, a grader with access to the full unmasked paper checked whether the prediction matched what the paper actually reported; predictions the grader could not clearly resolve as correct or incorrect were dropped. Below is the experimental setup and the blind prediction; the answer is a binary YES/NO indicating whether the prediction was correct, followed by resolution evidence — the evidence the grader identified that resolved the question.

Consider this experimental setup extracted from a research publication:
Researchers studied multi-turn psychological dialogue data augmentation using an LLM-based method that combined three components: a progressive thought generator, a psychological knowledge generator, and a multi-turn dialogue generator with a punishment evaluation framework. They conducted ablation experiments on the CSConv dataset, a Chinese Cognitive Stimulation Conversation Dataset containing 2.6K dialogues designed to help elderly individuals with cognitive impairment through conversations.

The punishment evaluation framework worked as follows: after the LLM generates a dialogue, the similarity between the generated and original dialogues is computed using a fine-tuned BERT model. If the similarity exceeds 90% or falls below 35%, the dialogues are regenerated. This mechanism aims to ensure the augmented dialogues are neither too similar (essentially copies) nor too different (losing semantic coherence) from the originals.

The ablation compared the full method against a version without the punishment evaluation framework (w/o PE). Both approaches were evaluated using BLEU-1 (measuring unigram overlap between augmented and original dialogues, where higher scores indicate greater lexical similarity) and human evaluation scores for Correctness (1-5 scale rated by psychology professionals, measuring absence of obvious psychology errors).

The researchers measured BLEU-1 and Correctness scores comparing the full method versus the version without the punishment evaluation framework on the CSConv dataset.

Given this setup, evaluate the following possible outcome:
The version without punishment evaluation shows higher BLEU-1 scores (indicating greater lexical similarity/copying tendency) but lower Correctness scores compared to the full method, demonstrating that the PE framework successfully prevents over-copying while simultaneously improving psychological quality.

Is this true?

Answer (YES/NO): YES